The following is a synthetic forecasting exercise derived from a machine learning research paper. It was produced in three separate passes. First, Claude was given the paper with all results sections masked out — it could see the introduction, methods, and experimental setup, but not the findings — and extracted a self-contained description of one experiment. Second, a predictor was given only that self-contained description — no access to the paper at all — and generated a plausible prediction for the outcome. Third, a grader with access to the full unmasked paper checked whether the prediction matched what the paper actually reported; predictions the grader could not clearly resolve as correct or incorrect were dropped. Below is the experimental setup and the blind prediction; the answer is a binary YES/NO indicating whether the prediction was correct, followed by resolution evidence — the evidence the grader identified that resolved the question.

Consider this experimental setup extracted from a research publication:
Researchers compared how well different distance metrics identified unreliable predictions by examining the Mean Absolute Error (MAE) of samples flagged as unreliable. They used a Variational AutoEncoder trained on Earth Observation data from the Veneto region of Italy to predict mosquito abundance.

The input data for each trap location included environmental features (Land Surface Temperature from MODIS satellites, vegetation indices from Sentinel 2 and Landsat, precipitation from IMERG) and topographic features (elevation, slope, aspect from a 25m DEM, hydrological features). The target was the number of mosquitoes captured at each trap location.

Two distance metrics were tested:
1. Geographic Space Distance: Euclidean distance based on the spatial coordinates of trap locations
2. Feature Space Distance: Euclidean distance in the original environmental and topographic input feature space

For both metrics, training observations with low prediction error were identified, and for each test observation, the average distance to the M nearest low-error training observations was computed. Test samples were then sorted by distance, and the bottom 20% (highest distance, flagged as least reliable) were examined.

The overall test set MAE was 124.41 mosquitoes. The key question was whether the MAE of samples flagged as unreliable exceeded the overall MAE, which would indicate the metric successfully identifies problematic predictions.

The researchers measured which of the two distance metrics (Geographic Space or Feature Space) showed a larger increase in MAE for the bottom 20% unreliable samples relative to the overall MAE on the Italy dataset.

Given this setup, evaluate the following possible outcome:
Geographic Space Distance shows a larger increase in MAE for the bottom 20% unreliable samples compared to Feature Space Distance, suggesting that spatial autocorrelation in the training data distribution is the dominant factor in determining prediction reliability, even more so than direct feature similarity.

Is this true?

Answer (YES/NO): NO